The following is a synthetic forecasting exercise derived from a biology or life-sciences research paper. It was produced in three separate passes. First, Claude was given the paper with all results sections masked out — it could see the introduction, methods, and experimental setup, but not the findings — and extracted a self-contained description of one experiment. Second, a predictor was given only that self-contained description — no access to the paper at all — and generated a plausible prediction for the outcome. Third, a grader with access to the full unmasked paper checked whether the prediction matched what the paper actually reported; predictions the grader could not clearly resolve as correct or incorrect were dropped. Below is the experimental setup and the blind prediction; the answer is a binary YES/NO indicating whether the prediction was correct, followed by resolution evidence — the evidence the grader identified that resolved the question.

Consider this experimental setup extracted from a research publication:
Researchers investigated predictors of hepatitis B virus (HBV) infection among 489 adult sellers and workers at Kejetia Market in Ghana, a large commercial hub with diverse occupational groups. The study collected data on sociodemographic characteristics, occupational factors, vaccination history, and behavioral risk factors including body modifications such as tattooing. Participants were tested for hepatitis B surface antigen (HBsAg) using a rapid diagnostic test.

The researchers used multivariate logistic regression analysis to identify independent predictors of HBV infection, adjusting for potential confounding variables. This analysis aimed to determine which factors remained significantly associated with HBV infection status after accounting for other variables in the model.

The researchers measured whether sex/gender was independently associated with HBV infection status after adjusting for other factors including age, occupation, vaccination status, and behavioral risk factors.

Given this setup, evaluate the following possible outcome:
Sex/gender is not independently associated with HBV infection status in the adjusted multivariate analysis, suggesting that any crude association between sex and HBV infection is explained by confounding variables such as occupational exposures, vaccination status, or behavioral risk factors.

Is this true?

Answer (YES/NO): NO